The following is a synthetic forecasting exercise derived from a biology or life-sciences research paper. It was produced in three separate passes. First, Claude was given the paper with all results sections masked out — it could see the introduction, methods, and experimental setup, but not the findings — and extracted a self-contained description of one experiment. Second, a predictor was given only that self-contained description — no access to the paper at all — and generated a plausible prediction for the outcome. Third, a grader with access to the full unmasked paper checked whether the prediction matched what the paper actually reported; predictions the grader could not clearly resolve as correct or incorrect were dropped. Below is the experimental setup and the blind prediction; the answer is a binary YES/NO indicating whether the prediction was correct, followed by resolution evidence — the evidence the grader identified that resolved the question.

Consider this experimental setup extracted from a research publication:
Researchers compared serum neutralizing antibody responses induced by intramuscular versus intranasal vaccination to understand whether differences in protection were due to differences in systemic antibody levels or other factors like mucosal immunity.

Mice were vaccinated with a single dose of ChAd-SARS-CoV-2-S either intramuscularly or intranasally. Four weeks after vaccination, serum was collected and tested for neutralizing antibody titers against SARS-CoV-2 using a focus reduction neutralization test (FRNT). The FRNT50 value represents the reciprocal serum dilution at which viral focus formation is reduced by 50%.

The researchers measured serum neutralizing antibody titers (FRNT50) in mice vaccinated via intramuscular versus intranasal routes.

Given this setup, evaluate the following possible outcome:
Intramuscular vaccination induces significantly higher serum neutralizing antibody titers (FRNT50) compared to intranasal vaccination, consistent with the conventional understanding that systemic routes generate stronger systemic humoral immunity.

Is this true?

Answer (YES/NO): NO